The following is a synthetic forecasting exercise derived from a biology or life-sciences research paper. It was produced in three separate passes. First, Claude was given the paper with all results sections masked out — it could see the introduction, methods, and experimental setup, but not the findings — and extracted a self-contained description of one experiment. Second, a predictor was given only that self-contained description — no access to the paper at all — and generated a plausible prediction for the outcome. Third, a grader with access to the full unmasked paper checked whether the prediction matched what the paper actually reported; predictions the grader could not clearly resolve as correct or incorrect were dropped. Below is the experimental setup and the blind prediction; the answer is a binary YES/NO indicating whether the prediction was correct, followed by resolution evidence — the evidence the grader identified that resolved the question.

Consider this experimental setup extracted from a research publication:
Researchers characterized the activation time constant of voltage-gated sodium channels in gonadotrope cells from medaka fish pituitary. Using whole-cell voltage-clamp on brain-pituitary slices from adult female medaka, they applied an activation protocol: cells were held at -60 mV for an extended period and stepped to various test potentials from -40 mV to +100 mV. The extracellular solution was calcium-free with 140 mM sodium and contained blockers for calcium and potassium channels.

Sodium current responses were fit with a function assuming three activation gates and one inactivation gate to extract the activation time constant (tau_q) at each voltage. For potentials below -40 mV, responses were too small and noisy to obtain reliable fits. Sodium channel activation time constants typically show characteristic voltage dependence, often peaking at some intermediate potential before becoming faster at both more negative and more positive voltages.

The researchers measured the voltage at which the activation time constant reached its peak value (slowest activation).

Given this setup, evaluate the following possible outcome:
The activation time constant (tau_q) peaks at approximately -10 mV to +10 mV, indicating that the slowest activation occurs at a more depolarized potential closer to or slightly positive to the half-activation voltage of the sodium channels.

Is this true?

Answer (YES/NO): NO